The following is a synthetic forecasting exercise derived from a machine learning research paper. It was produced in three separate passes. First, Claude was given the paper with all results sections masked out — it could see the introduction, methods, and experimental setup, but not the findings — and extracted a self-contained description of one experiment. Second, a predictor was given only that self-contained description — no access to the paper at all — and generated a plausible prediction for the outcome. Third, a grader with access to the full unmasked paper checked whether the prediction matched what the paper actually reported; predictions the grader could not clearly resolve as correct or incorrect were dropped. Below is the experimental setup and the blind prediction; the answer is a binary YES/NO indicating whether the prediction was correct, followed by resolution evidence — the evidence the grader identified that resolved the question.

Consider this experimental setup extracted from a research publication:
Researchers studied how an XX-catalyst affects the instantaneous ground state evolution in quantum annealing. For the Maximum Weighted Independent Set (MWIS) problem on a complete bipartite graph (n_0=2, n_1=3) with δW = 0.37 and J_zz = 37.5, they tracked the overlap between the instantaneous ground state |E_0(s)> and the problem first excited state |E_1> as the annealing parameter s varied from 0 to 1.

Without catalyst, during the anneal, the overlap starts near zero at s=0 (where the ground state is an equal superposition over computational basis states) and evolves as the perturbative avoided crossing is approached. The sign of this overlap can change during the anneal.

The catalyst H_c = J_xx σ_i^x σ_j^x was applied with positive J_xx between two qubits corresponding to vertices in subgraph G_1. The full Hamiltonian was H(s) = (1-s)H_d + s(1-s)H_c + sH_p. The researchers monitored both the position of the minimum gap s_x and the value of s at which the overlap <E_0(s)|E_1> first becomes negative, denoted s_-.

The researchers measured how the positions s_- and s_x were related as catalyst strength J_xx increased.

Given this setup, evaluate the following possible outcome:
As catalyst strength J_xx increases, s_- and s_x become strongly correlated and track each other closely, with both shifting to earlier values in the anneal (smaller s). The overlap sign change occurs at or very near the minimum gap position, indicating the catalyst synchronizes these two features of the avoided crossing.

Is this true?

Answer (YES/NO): NO